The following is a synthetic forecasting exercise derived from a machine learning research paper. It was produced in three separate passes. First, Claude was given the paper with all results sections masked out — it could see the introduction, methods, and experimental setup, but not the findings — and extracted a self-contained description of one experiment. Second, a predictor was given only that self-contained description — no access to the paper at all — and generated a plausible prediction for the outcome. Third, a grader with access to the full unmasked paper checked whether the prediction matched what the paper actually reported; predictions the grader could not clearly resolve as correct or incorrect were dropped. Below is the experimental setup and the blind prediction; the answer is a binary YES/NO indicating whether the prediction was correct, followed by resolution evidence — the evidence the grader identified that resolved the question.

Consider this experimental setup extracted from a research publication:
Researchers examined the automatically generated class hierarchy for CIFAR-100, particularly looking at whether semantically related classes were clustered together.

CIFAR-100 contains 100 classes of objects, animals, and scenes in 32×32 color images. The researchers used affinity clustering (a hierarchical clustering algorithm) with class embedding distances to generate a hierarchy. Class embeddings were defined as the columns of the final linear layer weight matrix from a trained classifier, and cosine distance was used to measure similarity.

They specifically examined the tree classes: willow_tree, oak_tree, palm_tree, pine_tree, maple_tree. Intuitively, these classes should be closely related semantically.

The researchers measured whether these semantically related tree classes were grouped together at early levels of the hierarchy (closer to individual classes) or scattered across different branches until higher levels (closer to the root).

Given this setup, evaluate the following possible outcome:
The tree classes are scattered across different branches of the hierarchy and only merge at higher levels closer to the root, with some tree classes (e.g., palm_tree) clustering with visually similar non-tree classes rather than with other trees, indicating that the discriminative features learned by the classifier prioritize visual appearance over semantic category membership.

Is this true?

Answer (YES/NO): NO